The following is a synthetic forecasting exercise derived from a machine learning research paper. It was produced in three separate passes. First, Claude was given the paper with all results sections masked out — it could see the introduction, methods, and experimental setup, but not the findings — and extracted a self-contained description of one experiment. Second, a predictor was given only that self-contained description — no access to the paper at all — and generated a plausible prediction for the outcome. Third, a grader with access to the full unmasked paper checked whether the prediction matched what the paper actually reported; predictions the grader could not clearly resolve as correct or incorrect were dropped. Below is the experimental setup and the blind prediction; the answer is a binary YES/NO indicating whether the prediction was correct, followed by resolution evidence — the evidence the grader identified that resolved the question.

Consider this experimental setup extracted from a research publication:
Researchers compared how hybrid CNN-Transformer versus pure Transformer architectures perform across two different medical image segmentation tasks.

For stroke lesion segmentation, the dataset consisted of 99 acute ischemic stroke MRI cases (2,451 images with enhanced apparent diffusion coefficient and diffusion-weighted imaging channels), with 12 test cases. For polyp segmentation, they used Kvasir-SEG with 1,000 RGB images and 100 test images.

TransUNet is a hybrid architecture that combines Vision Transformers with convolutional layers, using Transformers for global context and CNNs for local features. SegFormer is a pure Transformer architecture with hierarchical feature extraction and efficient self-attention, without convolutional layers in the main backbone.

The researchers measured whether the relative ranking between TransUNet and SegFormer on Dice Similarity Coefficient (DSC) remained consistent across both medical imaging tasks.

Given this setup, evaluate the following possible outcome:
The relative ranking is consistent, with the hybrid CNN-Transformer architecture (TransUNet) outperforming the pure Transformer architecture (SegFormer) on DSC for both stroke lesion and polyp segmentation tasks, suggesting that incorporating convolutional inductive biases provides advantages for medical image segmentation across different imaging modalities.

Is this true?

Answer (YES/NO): NO